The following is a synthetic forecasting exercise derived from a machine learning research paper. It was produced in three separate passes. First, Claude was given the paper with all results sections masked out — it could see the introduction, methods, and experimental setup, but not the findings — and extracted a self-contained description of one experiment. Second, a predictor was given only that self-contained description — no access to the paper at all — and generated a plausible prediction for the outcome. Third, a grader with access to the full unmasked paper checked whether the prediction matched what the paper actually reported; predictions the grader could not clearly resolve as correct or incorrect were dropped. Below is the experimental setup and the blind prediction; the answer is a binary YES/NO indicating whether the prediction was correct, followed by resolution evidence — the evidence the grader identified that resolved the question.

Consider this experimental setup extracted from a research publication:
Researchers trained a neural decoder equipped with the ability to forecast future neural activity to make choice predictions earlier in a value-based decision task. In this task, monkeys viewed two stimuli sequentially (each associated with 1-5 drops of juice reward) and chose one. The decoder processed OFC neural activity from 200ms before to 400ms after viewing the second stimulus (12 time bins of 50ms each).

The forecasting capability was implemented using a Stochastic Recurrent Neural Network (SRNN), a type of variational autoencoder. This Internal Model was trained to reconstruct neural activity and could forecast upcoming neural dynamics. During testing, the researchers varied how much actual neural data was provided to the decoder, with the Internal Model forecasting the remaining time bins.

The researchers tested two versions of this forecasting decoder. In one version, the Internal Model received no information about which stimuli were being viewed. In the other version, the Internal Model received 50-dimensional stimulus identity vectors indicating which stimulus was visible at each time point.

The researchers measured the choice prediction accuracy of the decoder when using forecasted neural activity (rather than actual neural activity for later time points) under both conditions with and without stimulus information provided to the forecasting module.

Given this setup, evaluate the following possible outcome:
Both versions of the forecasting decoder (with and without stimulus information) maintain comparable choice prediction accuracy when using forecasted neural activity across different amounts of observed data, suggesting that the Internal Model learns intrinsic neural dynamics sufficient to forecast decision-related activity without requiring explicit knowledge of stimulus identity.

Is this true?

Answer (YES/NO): NO